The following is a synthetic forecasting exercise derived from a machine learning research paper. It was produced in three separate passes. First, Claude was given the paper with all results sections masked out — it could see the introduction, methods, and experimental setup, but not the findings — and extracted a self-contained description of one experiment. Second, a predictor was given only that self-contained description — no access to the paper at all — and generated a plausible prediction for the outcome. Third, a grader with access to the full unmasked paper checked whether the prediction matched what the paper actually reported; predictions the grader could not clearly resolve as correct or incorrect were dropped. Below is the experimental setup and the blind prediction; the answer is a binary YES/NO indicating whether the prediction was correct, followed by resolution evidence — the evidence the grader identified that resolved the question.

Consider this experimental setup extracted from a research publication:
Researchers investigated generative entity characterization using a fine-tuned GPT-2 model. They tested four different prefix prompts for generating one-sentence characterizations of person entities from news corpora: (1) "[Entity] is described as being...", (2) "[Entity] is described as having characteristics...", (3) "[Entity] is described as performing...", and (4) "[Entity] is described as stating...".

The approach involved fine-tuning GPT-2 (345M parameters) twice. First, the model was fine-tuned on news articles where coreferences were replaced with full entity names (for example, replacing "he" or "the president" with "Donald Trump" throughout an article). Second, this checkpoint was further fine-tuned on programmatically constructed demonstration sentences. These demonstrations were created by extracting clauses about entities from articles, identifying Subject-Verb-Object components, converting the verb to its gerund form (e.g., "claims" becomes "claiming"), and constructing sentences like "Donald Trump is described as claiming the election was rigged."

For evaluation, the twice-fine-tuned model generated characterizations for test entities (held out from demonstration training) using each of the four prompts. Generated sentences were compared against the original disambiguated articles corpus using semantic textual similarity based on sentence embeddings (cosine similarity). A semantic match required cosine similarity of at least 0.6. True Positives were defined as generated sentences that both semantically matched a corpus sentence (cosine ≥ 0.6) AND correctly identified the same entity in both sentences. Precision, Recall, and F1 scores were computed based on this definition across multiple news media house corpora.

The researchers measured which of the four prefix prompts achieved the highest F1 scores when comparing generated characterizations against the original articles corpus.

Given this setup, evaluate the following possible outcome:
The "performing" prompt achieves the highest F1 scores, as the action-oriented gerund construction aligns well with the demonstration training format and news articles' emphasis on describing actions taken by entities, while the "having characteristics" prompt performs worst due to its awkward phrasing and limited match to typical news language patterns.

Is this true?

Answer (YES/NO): NO